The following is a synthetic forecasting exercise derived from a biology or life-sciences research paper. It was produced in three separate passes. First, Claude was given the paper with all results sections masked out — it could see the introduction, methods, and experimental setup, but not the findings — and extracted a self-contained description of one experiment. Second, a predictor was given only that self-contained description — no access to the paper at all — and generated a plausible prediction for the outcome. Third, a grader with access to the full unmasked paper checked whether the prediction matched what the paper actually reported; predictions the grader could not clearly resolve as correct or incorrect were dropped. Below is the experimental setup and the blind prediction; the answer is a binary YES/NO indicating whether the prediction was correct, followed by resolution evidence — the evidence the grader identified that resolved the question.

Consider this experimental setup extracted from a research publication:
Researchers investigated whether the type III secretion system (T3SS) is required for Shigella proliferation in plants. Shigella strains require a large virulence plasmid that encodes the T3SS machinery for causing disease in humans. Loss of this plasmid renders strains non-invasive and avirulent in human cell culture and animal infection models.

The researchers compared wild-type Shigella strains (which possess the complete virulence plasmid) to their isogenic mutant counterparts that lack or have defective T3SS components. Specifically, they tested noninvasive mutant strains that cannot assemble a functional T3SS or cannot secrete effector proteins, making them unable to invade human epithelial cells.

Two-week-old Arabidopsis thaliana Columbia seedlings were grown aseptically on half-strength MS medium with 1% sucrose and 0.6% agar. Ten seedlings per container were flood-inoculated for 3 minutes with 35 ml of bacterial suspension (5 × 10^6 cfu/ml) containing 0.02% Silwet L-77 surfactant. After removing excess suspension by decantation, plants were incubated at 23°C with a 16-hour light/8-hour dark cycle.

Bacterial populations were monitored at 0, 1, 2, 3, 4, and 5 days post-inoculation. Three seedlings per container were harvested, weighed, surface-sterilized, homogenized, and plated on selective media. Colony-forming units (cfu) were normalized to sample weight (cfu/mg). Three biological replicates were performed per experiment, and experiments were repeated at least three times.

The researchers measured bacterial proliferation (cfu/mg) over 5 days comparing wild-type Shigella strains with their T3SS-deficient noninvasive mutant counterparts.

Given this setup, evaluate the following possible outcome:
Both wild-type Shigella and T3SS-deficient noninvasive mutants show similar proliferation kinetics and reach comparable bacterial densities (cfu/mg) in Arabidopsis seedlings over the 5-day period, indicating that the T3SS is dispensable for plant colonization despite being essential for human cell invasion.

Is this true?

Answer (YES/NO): NO